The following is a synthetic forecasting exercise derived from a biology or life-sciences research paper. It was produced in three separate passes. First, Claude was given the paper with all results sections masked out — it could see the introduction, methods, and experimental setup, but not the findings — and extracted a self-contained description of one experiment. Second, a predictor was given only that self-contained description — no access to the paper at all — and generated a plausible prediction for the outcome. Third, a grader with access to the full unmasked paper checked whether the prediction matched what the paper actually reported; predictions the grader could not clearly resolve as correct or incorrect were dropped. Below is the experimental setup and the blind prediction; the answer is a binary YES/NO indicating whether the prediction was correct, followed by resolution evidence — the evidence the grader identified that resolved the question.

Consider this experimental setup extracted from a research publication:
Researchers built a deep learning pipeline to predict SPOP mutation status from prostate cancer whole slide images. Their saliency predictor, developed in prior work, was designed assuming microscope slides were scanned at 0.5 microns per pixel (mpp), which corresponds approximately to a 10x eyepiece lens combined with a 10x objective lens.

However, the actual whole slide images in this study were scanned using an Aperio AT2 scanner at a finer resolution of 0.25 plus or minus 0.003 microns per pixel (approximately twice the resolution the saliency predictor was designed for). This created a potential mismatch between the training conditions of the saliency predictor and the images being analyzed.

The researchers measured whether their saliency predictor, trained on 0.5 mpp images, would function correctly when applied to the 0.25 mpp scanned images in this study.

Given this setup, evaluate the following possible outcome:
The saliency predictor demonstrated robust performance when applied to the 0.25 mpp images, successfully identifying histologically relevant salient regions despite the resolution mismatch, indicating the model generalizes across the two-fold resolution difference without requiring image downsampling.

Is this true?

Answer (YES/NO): YES